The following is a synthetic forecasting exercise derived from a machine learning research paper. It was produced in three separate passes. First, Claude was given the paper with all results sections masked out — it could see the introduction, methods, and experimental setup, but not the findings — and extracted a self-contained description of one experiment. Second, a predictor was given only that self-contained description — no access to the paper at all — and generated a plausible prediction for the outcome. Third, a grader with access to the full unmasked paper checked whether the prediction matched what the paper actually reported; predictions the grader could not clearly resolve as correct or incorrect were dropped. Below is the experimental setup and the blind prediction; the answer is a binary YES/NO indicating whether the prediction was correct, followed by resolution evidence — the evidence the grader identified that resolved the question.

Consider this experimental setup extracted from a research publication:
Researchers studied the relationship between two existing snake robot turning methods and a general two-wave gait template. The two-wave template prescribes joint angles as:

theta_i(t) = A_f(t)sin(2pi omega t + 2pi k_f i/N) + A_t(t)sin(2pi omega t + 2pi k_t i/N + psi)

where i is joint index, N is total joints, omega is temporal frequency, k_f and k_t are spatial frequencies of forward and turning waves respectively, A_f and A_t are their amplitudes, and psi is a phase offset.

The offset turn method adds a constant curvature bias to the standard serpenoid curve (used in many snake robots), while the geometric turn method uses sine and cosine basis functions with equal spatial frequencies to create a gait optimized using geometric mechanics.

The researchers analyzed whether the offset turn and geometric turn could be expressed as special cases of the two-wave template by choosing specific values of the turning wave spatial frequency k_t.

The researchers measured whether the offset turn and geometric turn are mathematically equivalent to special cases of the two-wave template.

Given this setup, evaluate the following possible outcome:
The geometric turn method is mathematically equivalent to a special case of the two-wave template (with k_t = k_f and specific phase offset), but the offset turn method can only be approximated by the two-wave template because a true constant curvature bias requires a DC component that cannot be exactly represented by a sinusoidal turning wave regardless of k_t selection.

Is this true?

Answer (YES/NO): NO